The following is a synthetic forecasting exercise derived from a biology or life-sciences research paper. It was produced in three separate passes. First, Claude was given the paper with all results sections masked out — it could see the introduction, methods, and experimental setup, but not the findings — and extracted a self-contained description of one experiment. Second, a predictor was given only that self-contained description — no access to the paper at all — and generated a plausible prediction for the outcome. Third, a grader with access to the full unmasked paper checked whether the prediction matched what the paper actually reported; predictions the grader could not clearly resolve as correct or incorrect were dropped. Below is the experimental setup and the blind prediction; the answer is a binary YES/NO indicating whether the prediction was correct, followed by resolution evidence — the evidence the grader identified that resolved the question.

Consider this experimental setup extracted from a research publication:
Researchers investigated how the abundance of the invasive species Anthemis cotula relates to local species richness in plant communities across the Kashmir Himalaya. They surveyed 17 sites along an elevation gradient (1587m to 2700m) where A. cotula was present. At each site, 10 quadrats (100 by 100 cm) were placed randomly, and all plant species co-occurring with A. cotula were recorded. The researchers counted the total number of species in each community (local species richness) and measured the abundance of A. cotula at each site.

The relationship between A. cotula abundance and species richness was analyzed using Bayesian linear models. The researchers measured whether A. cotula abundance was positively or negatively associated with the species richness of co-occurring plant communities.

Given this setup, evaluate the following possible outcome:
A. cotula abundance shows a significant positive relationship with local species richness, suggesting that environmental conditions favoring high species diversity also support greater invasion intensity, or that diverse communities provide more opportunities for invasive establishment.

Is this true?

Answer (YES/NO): NO